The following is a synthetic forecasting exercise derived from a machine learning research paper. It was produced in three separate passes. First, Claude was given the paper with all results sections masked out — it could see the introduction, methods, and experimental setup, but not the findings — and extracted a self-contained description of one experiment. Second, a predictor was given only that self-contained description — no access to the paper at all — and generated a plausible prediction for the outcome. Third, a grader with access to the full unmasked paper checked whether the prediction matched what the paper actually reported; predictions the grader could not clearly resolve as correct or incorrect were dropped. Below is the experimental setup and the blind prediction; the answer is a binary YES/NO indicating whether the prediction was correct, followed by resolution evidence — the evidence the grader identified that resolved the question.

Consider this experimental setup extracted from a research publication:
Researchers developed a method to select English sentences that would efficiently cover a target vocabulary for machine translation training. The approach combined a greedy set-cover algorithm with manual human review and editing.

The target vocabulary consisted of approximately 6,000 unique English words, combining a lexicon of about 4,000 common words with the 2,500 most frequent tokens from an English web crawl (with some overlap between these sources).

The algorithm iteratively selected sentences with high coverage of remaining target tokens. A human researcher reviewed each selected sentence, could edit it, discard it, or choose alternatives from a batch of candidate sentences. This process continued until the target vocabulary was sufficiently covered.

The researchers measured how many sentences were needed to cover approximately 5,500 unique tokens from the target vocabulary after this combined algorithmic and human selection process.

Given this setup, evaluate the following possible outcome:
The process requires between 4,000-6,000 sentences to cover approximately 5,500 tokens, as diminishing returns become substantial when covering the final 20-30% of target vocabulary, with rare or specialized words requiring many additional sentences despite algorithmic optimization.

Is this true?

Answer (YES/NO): NO